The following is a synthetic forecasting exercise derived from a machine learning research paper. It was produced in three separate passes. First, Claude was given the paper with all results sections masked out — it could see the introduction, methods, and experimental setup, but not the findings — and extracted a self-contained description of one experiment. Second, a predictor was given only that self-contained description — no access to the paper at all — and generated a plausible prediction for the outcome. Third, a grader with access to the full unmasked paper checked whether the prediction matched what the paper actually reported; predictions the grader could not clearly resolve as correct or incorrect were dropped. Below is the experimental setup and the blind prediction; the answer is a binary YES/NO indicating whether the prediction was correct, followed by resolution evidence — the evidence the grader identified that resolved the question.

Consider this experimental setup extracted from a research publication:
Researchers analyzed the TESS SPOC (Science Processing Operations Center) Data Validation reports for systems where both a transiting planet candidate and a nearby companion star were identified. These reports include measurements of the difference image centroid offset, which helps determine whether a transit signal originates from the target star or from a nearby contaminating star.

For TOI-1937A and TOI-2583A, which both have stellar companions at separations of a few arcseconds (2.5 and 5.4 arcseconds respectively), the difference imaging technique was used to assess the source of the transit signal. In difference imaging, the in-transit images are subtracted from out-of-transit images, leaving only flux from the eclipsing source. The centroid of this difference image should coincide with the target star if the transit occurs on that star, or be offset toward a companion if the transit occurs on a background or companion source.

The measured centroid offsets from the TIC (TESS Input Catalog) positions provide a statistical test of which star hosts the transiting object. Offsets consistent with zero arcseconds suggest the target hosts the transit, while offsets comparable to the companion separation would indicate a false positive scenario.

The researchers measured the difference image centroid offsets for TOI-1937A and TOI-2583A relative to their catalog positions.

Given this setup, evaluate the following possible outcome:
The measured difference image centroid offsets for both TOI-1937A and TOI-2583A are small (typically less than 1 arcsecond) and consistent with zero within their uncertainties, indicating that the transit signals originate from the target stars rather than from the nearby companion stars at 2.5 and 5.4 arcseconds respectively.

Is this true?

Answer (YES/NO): NO